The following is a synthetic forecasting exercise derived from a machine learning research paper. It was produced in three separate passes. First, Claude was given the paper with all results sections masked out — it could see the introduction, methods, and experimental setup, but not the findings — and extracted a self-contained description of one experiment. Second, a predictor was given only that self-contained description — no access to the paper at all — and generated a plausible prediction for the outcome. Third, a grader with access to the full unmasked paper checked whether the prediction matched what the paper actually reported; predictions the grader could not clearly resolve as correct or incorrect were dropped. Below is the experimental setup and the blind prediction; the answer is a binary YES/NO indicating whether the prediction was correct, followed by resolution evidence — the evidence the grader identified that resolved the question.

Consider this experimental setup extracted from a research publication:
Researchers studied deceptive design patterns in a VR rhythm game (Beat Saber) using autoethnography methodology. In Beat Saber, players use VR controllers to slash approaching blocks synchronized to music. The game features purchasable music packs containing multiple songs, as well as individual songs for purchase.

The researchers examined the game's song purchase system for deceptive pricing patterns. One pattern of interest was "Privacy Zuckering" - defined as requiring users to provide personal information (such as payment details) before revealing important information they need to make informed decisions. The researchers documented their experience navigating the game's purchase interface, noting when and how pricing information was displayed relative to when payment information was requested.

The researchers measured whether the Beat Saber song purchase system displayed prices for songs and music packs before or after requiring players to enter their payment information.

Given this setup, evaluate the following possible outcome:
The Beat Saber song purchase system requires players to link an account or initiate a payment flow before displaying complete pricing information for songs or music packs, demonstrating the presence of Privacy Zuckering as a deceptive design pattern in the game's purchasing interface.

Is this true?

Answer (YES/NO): YES